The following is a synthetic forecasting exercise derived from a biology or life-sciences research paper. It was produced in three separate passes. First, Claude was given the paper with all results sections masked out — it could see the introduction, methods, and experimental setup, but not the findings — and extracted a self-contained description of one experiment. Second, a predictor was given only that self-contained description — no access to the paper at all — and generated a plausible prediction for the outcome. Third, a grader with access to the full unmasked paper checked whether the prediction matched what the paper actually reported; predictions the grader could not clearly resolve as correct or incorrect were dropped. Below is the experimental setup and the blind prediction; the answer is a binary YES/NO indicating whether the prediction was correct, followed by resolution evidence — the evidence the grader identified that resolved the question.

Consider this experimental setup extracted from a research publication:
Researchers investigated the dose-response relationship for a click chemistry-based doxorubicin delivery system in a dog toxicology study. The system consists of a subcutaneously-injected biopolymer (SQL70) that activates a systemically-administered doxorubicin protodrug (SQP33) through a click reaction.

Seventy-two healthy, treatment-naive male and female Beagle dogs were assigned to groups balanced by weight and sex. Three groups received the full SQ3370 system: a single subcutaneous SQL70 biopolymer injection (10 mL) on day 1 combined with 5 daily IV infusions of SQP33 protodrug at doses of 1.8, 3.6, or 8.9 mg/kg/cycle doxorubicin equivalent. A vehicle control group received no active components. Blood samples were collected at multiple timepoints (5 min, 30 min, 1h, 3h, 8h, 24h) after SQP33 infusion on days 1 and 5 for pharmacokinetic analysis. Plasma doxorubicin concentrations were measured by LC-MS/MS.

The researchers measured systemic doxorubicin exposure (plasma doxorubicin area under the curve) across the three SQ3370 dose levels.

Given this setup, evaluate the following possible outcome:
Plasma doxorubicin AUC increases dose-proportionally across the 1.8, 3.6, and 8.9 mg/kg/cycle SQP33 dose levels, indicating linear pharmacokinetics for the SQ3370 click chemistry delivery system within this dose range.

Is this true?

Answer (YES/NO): YES